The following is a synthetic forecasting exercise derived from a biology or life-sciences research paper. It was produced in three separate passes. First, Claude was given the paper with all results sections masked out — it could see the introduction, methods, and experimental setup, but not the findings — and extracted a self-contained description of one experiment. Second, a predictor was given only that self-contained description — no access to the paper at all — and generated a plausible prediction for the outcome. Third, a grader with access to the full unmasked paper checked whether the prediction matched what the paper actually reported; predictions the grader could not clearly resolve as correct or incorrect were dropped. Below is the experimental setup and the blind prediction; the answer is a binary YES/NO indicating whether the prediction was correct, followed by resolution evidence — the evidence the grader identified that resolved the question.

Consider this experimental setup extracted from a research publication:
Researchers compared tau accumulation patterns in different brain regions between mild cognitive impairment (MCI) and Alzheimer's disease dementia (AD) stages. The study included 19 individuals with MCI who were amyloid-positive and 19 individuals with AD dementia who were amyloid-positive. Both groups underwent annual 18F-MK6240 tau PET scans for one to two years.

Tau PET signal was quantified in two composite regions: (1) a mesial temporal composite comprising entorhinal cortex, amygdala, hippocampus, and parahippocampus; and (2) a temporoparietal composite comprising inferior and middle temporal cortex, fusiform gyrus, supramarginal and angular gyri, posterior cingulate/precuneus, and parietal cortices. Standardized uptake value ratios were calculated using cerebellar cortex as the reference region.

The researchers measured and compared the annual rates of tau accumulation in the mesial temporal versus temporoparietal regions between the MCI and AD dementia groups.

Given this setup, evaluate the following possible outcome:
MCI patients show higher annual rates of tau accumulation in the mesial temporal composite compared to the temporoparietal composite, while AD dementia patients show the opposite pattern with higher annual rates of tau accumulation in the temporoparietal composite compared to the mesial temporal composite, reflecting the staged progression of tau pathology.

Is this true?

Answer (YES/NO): NO